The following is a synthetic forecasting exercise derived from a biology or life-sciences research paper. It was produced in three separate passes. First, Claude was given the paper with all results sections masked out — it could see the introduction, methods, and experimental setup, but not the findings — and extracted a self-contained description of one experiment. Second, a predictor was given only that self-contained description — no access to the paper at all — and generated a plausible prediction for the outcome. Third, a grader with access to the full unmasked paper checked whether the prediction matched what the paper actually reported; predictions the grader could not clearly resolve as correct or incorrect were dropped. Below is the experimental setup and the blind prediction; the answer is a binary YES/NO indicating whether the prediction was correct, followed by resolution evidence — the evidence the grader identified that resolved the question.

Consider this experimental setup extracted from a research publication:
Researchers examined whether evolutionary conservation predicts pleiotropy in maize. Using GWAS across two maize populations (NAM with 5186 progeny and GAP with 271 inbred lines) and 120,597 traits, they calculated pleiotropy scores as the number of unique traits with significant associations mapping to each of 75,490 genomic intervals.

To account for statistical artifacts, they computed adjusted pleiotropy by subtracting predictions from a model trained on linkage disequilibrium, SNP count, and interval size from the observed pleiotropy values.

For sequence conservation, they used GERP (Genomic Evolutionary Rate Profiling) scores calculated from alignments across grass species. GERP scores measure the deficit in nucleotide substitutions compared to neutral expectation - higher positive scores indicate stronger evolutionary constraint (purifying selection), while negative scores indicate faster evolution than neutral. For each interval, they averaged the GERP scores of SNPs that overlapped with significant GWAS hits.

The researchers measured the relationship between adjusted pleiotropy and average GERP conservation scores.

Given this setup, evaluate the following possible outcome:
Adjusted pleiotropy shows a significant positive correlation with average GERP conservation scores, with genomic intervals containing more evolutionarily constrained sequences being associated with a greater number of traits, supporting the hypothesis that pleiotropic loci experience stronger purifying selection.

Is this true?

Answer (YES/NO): NO